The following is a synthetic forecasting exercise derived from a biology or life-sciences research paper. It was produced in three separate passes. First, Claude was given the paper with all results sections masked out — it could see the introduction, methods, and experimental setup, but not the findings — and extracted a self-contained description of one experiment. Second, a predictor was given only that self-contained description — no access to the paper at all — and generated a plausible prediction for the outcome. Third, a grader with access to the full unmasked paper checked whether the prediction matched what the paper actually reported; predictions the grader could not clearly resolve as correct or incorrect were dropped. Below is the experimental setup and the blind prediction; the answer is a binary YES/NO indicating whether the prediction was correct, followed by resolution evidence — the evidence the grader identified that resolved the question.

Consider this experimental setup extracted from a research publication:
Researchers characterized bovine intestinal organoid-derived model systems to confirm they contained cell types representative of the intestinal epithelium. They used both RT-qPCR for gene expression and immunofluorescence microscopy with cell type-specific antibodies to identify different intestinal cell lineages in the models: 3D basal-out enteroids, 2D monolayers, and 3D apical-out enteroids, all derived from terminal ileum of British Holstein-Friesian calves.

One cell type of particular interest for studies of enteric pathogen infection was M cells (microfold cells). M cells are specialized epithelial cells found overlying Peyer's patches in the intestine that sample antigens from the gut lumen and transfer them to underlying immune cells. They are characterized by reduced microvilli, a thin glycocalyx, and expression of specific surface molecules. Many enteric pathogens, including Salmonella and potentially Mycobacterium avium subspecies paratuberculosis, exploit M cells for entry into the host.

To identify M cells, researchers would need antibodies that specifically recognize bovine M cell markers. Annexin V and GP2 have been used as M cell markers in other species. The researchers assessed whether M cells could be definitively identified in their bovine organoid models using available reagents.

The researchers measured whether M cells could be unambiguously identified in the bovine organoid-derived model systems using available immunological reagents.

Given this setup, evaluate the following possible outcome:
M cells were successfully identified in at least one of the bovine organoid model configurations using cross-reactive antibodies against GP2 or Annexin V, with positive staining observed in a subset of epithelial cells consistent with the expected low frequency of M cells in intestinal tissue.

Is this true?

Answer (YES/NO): NO